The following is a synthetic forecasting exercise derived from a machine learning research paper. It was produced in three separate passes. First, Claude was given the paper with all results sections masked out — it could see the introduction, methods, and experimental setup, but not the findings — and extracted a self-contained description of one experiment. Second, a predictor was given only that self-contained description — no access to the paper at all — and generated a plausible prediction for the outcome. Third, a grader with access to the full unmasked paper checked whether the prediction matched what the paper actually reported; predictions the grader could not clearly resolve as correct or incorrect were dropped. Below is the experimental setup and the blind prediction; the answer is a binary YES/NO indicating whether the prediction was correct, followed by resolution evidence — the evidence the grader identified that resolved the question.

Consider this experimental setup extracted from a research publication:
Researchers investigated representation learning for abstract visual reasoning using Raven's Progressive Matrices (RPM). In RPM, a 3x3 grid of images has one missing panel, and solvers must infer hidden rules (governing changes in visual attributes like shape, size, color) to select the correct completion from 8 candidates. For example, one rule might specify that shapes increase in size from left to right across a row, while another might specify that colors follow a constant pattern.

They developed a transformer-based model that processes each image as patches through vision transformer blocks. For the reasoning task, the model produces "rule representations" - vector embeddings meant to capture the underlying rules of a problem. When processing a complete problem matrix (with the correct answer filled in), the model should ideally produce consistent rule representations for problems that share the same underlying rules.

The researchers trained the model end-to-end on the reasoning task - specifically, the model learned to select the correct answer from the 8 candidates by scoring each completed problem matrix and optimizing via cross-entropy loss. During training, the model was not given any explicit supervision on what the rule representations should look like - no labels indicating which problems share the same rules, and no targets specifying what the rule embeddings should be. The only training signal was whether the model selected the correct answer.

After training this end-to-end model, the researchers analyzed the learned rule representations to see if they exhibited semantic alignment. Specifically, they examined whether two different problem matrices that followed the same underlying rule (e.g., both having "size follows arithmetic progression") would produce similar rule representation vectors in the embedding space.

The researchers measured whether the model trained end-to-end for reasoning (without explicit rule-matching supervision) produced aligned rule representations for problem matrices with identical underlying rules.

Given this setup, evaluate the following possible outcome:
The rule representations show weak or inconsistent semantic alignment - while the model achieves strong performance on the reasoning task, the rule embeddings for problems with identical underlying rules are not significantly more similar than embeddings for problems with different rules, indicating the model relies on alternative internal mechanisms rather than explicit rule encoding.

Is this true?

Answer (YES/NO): YES